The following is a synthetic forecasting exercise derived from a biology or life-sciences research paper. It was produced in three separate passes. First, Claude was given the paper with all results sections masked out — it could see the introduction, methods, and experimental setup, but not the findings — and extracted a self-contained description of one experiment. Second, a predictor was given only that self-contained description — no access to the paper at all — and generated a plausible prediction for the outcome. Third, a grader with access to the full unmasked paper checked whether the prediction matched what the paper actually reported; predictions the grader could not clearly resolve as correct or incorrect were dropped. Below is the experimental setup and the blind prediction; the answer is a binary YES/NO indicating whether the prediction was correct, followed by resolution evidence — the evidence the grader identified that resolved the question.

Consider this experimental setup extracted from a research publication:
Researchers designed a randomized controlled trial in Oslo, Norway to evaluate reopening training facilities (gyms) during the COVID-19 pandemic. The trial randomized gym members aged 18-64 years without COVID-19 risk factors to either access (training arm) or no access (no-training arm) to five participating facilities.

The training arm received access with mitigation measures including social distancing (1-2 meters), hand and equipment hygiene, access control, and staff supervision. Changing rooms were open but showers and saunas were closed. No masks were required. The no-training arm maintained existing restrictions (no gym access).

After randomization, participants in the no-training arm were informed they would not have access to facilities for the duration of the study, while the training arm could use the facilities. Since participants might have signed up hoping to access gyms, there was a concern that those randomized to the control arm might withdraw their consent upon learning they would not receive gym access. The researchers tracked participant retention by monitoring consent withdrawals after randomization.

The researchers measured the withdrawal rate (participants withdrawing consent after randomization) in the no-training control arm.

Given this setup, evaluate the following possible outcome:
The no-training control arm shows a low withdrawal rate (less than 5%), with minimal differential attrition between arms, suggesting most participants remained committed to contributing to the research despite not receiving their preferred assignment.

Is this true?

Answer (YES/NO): YES